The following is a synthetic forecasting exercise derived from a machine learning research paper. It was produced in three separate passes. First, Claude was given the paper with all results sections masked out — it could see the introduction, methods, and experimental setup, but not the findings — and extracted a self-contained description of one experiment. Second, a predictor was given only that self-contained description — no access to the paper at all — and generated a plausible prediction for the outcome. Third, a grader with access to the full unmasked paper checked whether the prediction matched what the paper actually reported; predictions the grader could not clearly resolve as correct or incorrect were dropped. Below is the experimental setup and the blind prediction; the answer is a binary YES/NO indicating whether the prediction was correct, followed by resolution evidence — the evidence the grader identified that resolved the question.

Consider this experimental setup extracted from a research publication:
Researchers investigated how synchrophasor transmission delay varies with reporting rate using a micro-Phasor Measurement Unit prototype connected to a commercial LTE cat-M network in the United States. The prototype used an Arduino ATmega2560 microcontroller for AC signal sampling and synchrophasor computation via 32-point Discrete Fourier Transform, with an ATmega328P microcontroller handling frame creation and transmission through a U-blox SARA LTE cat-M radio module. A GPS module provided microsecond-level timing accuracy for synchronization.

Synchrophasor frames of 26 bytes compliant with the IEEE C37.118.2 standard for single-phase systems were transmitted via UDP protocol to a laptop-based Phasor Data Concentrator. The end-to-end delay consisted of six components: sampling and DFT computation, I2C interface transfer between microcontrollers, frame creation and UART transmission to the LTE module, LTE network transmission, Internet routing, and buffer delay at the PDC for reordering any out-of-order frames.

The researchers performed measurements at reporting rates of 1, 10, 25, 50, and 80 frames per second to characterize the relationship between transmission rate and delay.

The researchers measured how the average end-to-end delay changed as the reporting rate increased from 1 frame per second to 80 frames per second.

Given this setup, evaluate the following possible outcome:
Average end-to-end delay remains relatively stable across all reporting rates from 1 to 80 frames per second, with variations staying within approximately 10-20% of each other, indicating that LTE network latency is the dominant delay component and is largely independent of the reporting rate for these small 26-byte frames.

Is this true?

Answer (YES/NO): YES